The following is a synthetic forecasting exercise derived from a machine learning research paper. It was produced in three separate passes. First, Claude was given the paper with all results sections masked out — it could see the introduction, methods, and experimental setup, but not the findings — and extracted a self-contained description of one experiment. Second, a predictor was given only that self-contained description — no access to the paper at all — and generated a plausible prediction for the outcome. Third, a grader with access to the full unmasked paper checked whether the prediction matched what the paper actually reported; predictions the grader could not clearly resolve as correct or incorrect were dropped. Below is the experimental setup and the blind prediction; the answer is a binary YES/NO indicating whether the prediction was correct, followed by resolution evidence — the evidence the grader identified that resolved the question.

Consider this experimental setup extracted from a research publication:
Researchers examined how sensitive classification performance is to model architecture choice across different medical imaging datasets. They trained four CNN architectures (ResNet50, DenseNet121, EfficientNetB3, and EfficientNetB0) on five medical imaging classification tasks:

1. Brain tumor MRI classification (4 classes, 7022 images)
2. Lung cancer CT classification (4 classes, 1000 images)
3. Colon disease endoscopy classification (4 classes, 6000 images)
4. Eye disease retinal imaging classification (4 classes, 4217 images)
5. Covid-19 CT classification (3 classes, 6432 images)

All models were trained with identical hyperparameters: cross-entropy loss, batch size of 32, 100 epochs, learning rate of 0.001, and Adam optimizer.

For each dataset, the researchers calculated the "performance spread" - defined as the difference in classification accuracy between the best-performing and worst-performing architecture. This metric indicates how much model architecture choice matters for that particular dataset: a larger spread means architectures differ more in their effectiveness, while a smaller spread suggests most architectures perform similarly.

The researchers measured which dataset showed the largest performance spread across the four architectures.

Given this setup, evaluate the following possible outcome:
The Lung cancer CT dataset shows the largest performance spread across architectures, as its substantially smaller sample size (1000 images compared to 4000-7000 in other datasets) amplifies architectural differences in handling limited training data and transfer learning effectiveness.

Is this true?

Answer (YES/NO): YES